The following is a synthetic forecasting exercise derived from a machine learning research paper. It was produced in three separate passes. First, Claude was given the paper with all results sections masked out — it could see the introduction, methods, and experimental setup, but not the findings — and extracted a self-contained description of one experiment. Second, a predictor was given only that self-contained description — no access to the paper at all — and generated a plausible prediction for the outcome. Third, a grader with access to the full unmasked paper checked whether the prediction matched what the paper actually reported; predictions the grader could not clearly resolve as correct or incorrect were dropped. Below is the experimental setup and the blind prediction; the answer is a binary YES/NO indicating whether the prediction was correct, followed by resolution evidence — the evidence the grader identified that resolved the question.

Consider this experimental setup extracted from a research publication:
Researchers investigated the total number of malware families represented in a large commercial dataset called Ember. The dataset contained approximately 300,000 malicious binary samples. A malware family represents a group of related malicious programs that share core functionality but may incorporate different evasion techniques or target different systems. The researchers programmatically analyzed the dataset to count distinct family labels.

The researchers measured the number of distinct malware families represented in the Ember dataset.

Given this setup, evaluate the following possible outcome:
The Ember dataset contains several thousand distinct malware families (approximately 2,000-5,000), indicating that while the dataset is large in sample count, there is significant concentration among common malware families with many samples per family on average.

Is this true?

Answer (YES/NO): NO